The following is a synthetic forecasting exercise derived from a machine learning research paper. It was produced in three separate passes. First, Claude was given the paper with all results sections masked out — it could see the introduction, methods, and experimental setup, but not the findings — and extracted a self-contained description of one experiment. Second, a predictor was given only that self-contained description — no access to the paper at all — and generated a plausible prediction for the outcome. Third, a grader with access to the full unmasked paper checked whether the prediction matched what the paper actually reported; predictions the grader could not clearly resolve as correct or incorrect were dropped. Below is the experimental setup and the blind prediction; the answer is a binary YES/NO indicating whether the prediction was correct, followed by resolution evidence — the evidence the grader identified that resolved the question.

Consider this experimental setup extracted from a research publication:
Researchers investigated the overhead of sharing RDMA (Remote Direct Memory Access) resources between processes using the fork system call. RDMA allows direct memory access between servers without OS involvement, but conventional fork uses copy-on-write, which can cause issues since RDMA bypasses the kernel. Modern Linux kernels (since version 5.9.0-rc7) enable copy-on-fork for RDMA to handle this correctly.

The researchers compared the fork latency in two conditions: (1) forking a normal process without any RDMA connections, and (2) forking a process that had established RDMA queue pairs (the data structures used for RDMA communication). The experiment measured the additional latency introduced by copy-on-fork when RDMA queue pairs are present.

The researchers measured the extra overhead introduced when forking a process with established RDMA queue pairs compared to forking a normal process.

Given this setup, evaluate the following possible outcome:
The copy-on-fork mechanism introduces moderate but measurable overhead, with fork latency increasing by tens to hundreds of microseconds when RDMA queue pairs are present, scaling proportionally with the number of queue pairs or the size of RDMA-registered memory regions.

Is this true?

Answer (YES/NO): NO